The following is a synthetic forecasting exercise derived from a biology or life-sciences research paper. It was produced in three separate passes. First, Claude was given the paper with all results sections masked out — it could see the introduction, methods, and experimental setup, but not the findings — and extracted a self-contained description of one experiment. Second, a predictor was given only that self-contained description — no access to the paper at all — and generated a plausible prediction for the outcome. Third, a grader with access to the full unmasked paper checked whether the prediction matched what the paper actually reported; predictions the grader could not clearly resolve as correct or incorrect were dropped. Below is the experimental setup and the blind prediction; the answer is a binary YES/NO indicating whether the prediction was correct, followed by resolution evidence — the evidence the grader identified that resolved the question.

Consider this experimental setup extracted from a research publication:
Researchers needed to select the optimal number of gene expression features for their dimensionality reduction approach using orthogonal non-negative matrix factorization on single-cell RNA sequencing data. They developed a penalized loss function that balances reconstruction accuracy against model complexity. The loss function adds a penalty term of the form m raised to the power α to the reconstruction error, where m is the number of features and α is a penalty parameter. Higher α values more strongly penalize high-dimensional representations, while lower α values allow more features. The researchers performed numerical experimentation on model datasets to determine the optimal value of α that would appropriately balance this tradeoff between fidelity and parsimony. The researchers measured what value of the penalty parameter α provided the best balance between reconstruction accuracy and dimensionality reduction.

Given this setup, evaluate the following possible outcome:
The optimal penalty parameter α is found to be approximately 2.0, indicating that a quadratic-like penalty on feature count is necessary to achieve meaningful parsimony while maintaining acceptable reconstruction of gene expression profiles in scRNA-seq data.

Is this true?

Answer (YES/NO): NO